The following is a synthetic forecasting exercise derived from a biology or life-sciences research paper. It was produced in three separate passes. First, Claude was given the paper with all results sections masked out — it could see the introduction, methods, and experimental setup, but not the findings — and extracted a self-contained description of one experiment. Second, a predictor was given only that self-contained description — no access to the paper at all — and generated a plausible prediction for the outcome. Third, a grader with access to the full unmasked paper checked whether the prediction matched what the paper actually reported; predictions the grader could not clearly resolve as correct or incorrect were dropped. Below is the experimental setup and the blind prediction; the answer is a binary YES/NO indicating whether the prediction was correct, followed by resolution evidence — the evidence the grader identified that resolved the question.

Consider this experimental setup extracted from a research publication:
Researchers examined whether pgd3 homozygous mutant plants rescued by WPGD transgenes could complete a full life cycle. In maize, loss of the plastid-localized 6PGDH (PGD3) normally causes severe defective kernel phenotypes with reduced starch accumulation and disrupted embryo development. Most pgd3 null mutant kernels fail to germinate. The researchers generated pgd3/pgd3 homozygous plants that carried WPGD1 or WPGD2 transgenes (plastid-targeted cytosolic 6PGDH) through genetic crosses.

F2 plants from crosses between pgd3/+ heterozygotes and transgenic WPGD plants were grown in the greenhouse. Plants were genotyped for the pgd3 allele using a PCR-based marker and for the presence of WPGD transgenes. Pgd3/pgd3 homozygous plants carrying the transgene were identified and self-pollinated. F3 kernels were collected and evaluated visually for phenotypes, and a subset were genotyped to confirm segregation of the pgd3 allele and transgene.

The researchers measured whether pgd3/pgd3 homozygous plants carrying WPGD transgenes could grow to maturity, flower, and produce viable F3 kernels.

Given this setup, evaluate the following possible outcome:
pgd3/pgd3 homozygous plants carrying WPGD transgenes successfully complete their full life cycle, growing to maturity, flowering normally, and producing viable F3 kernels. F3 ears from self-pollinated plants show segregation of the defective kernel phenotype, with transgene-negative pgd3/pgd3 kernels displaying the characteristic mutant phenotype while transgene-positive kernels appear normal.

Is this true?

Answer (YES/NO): YES